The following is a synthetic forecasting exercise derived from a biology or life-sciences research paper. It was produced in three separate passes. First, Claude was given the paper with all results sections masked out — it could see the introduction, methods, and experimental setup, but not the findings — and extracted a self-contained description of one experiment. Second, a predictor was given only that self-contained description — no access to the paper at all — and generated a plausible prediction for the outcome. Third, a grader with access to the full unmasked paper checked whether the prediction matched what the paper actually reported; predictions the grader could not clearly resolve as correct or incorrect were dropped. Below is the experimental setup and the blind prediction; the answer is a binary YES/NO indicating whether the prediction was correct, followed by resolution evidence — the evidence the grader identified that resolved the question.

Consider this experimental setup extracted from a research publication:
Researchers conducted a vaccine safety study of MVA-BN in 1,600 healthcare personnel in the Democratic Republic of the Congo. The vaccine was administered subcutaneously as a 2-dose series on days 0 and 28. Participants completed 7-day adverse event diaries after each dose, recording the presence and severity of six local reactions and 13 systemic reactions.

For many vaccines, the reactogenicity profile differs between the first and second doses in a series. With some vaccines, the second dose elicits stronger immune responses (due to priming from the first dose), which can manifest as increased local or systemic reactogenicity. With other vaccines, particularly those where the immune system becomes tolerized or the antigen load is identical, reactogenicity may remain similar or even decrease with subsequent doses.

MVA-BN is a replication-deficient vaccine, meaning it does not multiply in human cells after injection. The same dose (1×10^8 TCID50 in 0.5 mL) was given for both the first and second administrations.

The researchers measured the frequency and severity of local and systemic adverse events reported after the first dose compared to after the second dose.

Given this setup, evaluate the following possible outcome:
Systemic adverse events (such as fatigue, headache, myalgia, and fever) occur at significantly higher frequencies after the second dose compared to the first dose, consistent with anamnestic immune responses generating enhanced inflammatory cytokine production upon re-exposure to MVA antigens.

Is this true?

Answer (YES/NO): NO